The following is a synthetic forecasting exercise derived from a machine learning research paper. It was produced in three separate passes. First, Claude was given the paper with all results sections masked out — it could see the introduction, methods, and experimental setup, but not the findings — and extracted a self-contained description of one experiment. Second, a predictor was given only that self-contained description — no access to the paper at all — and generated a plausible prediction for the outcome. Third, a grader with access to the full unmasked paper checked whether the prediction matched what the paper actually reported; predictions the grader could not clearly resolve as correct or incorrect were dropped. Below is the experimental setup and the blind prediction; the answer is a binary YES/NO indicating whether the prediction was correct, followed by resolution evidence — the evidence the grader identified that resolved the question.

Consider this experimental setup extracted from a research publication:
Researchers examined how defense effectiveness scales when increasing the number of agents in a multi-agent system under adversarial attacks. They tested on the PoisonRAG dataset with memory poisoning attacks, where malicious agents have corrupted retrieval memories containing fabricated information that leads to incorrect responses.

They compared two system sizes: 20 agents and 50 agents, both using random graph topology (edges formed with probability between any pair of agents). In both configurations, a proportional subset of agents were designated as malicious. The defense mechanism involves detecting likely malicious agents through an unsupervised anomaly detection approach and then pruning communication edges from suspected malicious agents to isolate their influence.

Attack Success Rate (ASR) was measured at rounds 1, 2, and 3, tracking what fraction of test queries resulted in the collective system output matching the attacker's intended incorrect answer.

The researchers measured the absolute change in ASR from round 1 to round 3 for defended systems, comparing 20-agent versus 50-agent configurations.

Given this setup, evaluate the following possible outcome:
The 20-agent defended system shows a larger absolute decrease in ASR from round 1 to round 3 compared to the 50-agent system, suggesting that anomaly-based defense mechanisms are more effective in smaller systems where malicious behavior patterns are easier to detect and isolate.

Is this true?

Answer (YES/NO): NO